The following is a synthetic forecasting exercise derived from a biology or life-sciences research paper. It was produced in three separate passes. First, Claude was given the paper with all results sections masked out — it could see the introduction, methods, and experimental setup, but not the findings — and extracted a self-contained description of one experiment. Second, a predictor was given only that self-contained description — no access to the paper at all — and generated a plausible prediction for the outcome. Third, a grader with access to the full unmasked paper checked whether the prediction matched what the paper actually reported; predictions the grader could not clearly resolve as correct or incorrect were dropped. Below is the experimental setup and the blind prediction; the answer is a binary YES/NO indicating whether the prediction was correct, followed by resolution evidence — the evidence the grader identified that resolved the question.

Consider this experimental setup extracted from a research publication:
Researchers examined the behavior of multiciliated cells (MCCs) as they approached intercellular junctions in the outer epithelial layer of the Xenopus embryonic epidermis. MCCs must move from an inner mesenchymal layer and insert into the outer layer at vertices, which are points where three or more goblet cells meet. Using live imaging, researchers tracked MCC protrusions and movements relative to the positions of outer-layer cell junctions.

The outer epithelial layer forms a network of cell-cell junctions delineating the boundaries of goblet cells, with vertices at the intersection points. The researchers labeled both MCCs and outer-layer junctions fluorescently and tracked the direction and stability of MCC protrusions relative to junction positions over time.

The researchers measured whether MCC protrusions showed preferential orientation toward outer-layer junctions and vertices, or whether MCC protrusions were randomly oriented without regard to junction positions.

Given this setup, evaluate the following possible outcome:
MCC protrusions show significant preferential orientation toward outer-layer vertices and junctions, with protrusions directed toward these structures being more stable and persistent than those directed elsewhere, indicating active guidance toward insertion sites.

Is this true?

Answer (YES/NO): YES